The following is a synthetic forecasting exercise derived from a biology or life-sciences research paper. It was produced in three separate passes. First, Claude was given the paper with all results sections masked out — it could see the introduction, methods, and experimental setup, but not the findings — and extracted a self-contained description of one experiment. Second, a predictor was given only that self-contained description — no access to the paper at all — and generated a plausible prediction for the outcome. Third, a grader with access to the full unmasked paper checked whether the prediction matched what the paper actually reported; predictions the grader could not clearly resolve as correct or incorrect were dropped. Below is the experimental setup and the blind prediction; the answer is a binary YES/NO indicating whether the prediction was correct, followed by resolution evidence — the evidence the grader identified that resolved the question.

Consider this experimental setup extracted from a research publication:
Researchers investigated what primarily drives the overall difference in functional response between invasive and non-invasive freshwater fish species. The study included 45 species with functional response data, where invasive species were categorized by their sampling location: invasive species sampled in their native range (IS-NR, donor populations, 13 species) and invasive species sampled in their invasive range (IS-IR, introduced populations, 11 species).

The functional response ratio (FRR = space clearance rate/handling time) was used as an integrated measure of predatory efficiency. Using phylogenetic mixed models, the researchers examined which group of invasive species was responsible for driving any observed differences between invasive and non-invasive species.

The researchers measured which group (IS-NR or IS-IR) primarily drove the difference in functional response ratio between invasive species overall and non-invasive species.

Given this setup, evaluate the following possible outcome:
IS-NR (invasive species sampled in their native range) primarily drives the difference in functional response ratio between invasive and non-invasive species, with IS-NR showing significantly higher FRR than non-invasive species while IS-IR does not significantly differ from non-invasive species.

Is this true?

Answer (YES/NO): YES